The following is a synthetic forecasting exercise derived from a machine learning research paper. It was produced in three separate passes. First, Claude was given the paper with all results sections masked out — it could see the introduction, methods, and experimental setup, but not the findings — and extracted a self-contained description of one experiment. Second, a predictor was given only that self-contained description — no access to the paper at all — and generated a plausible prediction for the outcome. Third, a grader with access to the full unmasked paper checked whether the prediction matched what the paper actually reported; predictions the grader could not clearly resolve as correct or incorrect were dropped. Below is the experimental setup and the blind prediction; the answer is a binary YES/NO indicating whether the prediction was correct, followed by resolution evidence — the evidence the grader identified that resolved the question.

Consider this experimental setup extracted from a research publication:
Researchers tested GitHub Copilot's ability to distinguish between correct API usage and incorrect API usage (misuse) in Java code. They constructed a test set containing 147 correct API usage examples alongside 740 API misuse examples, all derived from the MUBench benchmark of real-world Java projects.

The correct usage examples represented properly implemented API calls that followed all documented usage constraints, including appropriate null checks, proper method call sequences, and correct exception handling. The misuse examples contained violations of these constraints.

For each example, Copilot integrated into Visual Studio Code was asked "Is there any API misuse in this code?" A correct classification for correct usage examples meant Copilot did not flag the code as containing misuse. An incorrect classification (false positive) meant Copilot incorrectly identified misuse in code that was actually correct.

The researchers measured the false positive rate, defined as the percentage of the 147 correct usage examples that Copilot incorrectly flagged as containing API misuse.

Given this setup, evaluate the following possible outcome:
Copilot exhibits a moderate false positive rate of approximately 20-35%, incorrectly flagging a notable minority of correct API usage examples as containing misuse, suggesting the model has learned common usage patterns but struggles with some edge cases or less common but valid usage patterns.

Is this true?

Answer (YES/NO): NO